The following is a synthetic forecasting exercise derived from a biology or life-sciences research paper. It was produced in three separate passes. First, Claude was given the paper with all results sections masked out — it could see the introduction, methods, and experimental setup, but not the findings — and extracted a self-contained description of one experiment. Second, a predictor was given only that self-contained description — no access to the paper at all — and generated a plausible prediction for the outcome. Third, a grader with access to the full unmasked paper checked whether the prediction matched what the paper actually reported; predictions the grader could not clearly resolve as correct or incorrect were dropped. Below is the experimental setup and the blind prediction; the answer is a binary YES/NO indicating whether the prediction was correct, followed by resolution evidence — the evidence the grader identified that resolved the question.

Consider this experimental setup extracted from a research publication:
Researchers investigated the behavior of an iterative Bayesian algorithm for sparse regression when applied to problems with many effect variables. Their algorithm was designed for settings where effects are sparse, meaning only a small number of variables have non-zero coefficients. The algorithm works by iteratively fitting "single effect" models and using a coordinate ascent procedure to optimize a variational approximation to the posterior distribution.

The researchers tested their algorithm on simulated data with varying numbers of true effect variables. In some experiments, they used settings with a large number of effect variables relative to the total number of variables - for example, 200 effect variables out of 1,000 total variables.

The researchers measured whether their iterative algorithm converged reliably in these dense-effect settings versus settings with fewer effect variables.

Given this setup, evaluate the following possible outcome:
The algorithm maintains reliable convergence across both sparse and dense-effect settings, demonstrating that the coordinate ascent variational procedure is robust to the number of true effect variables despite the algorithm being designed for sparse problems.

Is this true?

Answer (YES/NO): NO